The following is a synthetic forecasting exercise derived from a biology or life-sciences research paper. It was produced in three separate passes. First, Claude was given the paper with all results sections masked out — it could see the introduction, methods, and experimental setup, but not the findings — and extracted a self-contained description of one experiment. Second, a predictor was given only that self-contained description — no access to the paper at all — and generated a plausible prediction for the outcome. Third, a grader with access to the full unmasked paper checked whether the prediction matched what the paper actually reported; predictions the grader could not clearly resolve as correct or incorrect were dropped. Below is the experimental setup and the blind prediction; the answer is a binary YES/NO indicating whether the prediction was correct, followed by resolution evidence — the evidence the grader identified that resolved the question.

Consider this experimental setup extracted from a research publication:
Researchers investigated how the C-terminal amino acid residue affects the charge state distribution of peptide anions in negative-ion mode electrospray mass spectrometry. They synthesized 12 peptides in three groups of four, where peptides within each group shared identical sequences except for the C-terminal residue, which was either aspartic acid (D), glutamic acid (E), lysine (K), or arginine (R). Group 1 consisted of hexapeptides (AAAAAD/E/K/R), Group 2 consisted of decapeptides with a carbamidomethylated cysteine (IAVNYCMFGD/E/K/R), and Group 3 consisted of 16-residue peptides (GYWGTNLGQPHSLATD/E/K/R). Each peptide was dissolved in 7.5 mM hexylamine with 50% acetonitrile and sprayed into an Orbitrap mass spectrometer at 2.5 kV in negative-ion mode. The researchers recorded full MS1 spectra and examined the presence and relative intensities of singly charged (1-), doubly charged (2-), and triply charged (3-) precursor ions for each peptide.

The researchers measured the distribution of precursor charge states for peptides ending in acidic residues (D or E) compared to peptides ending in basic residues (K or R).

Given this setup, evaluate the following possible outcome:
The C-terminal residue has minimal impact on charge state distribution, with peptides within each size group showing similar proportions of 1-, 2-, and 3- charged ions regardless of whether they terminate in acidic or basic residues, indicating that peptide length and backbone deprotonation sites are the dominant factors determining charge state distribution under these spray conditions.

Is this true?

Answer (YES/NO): NO